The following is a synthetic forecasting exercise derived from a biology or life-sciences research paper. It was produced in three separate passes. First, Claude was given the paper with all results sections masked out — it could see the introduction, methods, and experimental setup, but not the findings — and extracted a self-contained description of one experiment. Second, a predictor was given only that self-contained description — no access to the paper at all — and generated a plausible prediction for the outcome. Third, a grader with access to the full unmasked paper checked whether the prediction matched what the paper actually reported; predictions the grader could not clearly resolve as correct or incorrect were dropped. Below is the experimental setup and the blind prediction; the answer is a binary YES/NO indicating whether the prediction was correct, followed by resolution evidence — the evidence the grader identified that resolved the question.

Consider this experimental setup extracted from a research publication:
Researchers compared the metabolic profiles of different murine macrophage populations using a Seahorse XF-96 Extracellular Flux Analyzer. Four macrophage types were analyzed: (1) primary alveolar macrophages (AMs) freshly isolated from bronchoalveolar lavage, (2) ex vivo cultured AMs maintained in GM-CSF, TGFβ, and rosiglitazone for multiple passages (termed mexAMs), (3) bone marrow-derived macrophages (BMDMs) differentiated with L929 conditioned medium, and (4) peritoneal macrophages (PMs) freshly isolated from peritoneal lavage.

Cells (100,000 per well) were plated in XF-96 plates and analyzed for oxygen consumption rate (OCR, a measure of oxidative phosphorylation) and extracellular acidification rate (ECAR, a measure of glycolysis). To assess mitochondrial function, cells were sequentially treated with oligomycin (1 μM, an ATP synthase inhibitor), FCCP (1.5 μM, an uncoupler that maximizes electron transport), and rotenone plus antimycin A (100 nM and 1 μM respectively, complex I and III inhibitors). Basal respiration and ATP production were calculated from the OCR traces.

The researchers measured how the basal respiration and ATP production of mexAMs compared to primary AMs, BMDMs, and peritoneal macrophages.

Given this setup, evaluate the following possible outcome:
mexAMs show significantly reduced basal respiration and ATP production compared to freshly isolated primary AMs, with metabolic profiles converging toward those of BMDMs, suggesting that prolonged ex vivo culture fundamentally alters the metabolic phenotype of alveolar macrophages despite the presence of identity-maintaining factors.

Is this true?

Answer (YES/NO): NO